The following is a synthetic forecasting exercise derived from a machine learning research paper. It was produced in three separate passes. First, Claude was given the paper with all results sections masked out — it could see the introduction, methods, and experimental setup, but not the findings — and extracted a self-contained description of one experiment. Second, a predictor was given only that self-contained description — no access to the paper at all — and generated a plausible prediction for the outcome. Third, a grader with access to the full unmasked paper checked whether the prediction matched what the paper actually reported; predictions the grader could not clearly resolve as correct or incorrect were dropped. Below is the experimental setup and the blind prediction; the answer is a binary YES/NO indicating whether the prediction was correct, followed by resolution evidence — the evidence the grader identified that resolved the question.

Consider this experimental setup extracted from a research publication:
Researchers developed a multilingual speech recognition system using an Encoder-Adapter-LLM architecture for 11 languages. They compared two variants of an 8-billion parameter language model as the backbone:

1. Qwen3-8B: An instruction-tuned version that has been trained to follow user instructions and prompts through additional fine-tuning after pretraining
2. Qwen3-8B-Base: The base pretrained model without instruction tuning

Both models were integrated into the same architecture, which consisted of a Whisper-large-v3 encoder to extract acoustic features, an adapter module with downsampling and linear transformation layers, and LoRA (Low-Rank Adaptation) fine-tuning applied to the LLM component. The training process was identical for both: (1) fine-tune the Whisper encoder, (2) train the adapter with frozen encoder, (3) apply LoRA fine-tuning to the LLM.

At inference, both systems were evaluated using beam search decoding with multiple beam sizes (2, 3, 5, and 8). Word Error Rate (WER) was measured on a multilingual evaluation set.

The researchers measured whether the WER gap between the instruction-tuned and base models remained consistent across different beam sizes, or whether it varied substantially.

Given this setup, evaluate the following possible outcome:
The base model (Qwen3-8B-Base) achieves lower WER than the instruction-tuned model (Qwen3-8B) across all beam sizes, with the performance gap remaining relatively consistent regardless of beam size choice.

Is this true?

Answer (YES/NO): YES